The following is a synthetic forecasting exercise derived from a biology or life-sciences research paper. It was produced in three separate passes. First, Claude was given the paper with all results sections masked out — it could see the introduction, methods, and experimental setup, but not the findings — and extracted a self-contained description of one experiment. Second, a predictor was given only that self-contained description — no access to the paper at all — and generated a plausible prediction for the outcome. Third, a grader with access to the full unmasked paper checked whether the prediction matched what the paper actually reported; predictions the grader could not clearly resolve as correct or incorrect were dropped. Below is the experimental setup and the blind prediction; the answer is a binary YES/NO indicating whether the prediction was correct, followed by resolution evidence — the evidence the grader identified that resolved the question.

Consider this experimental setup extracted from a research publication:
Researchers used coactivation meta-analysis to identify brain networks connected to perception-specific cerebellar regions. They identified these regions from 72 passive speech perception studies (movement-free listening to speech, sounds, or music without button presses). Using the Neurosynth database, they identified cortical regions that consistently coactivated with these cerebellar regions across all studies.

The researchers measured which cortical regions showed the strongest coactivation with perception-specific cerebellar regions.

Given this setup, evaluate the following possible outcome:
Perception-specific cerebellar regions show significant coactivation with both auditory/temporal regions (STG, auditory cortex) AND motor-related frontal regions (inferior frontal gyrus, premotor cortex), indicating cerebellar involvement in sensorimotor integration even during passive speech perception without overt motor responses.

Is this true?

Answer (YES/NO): NO